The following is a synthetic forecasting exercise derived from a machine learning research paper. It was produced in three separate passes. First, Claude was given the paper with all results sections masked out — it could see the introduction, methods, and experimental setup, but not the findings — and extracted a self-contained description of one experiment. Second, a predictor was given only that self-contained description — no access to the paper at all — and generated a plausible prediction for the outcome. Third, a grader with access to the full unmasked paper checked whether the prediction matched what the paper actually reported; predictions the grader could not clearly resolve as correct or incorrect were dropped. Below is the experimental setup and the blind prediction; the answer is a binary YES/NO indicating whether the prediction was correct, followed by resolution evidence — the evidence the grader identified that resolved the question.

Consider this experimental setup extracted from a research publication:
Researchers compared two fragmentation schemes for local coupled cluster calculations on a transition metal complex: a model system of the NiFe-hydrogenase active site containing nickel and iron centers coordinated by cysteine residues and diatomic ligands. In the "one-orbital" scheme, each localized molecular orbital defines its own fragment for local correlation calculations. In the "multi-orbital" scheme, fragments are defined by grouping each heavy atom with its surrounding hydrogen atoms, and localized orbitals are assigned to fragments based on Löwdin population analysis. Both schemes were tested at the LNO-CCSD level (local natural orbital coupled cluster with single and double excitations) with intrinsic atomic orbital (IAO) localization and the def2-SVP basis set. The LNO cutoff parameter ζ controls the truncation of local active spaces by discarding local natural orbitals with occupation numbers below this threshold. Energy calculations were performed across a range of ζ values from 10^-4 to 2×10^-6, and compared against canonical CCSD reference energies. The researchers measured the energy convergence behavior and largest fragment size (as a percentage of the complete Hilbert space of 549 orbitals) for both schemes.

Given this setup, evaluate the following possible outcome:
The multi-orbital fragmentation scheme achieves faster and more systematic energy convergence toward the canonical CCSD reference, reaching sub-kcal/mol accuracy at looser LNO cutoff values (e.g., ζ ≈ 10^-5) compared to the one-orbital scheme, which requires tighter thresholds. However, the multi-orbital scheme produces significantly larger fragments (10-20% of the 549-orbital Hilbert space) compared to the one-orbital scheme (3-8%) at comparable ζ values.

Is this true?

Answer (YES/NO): NO